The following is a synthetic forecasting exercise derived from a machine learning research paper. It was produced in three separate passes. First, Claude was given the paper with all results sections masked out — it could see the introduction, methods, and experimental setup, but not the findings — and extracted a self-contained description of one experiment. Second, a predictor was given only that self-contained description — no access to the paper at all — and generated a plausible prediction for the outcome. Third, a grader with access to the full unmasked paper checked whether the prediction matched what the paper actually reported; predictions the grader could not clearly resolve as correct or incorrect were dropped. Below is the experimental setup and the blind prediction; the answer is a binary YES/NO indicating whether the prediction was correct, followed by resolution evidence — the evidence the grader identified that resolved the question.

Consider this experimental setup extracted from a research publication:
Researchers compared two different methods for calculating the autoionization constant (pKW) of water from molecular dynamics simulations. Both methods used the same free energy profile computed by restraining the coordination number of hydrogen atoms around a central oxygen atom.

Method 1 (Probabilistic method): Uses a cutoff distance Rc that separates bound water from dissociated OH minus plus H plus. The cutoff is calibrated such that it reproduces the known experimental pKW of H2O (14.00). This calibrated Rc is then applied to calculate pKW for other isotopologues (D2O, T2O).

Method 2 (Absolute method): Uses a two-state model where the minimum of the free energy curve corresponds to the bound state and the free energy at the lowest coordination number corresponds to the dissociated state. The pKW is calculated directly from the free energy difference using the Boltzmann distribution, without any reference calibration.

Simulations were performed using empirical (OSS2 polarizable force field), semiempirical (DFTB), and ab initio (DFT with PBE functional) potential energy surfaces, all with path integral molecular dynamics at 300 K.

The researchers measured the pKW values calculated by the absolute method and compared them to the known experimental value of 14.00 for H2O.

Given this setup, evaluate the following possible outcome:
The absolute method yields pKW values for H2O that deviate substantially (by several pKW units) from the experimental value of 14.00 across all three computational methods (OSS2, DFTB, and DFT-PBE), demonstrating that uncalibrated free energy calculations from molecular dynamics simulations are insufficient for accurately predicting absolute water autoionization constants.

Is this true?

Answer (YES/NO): YES